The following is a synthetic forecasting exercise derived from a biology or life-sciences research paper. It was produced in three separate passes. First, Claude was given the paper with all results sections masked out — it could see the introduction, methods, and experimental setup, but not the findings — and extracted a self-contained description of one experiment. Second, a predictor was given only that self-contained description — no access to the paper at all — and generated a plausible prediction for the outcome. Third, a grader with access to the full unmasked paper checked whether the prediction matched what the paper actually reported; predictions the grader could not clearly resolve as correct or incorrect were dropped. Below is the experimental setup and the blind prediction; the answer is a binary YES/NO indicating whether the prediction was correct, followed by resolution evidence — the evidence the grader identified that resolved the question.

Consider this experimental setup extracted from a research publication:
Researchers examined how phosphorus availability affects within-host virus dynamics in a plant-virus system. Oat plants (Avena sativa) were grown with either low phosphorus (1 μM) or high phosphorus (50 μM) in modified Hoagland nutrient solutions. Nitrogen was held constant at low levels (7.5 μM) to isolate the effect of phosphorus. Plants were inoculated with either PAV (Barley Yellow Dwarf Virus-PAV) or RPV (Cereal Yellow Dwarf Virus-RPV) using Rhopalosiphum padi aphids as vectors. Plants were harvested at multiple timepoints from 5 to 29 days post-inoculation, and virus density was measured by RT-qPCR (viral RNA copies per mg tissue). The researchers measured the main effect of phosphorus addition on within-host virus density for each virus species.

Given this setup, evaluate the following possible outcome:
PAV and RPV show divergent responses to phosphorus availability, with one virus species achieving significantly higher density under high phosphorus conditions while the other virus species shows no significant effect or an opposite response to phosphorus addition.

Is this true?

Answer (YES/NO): YES